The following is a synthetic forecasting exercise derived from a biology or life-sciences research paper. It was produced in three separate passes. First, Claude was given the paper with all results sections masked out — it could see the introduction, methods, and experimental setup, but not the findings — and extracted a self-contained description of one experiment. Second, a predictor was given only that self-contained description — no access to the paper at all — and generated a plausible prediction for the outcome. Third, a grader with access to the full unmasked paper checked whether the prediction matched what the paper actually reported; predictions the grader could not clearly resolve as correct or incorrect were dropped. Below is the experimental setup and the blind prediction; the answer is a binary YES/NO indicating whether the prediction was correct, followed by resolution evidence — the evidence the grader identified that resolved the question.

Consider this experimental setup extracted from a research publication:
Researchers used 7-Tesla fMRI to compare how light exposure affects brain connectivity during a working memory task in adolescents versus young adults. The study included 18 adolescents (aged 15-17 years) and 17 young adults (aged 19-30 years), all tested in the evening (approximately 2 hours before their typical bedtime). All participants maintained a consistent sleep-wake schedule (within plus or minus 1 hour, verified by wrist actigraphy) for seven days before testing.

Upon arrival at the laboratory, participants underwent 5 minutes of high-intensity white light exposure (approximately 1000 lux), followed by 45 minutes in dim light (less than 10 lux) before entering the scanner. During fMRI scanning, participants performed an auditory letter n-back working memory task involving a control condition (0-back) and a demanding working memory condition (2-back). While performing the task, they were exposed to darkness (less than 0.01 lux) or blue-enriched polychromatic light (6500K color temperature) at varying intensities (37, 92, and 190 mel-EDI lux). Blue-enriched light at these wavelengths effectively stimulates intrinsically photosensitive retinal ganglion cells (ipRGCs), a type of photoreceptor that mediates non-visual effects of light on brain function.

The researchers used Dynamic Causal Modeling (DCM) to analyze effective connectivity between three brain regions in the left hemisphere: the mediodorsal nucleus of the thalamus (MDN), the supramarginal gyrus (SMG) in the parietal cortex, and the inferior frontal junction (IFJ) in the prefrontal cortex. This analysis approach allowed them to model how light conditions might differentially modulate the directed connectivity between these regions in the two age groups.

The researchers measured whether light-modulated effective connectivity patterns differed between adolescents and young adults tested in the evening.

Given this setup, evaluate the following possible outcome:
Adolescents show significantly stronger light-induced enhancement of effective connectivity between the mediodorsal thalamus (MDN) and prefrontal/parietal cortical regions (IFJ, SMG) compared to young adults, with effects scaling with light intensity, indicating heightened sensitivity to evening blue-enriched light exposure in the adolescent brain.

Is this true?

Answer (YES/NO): NO